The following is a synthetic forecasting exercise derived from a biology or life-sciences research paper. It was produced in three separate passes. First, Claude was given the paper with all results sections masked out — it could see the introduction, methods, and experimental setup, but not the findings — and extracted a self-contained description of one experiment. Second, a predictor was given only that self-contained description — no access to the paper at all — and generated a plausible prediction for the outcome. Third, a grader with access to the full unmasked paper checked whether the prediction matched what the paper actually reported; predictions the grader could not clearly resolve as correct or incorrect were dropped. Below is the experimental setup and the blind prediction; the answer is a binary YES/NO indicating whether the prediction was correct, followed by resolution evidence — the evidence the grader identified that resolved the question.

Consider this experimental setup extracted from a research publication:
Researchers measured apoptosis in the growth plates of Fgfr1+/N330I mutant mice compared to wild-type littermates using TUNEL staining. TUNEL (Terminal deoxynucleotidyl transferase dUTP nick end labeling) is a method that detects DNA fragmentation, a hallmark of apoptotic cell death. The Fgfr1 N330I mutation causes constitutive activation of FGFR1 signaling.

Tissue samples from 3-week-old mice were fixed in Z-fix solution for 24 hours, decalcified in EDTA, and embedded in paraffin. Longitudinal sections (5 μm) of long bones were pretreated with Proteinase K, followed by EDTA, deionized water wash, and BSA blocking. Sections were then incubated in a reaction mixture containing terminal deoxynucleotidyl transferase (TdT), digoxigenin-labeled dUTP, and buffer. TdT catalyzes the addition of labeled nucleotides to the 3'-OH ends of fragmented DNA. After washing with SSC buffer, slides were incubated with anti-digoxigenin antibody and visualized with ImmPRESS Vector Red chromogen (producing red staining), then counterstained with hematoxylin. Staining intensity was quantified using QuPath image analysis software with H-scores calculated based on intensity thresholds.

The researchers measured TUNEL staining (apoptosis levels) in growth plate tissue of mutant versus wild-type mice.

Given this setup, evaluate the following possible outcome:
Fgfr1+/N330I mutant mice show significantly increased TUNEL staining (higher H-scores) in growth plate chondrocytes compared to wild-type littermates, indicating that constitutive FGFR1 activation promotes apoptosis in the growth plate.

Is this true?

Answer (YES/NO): YES